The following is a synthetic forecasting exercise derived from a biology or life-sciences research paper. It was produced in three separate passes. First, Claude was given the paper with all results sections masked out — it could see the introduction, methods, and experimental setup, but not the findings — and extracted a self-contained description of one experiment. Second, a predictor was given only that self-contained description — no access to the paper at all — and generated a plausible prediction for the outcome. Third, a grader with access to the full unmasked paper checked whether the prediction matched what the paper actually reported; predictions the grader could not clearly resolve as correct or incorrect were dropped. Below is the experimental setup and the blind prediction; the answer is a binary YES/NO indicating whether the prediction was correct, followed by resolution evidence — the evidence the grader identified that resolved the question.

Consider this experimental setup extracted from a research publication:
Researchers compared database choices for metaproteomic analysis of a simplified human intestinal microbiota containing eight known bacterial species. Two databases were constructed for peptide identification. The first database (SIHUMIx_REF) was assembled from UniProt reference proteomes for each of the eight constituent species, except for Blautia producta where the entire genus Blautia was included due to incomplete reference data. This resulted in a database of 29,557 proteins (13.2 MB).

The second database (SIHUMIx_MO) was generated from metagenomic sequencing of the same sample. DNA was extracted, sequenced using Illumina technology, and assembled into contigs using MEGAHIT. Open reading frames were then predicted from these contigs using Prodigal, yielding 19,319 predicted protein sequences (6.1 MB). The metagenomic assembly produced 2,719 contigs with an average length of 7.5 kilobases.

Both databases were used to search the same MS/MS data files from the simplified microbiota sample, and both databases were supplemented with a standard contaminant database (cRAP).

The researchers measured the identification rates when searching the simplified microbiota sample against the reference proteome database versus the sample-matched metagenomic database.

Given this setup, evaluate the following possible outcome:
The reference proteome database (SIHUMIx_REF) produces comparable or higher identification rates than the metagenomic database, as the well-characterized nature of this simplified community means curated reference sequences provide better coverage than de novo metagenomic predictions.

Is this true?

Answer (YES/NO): NO